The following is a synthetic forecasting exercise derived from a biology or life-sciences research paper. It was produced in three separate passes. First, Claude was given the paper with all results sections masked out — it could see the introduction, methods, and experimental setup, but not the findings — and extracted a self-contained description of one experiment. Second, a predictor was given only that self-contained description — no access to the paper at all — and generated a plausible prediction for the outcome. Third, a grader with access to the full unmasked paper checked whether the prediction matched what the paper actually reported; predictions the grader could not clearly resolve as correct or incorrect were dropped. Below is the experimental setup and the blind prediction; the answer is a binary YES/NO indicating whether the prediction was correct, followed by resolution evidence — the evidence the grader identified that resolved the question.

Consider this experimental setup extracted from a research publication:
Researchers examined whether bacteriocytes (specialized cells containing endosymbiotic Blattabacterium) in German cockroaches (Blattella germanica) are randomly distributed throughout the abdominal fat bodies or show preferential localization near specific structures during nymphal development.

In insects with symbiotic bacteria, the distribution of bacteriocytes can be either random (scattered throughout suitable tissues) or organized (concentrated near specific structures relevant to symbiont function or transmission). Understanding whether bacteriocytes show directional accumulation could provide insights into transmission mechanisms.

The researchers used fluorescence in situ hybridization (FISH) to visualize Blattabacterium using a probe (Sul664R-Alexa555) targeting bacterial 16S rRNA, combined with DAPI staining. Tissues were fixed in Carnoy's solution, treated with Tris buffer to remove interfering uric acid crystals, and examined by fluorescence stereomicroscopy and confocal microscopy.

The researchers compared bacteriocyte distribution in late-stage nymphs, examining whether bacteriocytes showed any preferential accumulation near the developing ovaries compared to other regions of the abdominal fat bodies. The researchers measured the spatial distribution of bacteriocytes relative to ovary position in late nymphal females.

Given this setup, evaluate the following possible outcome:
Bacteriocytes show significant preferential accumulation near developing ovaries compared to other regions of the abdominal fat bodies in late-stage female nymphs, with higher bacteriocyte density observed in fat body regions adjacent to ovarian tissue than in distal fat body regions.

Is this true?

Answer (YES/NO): NO